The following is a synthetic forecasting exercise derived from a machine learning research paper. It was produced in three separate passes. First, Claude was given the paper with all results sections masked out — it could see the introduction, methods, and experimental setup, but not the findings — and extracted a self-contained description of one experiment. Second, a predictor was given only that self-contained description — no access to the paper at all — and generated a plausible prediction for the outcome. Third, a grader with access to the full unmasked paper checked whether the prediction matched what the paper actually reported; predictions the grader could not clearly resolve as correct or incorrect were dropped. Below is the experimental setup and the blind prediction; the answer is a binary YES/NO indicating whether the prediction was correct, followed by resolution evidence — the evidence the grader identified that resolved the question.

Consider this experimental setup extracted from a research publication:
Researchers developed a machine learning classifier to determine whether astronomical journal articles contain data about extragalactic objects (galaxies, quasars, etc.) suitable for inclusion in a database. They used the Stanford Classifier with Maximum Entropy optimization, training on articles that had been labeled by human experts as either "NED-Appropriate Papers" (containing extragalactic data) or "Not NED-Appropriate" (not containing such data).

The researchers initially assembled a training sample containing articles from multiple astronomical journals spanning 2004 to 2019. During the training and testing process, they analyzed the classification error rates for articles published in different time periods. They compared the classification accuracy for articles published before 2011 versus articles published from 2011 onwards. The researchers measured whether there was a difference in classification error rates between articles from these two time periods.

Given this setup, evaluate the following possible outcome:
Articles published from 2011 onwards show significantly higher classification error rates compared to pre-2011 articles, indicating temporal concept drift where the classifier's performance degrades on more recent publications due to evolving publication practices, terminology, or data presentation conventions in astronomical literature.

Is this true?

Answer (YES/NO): NO